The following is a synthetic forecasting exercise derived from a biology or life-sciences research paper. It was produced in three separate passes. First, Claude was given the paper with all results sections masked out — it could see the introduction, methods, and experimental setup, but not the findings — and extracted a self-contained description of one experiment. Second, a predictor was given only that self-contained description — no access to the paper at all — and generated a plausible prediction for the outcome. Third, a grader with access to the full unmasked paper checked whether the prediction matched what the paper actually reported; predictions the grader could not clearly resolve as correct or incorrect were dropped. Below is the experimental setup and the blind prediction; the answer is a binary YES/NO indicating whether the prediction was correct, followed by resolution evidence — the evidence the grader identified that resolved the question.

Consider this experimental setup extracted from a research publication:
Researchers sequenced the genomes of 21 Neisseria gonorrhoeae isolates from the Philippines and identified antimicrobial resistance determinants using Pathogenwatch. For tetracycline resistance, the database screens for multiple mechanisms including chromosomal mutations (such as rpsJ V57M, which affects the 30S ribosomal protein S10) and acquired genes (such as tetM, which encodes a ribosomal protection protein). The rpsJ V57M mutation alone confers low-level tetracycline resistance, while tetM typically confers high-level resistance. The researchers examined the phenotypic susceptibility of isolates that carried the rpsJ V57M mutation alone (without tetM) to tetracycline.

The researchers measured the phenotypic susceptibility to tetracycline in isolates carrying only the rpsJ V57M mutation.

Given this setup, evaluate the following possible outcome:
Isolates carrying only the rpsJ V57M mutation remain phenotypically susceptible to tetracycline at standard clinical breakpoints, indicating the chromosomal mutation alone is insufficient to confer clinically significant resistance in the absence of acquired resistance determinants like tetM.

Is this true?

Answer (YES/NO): YES